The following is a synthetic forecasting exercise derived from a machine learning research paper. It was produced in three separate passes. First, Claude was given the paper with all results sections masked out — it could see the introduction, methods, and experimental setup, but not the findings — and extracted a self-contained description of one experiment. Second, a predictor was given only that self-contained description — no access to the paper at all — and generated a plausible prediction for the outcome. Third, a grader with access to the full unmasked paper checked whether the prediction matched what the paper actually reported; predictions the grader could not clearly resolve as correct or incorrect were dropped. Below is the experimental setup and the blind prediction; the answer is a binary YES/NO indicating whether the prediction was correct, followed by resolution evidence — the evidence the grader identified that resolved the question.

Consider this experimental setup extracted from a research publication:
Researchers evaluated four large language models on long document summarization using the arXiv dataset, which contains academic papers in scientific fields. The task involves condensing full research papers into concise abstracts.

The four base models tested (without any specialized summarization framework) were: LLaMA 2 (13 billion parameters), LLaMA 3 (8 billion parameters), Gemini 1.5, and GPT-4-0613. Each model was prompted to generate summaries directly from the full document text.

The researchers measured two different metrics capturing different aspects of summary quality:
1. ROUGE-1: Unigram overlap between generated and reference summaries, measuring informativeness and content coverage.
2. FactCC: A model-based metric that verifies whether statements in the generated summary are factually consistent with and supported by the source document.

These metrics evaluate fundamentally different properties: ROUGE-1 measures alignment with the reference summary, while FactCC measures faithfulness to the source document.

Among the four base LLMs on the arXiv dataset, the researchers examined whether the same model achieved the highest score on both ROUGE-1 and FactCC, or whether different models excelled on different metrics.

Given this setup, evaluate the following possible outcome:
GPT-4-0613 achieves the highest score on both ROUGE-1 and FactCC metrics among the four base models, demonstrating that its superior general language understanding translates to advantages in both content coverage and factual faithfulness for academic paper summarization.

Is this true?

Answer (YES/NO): NO